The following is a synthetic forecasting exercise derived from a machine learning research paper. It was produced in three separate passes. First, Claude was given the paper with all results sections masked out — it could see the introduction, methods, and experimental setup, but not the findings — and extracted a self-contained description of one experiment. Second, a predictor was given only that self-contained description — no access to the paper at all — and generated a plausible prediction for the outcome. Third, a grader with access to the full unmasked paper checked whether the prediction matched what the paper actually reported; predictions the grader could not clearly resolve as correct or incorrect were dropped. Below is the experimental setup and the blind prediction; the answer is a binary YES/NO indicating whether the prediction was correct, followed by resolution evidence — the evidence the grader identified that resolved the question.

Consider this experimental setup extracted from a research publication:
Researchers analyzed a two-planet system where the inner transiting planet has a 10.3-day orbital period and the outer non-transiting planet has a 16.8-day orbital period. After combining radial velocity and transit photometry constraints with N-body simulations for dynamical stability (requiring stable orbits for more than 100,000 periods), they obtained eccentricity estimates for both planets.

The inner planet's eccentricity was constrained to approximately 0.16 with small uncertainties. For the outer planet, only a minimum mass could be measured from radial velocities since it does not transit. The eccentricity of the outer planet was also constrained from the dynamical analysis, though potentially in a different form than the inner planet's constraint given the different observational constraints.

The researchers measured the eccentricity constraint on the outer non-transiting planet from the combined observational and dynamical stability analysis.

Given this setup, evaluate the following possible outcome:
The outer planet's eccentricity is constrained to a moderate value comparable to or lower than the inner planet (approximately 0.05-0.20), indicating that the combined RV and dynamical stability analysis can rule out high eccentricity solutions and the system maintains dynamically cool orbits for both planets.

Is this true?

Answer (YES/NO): NO